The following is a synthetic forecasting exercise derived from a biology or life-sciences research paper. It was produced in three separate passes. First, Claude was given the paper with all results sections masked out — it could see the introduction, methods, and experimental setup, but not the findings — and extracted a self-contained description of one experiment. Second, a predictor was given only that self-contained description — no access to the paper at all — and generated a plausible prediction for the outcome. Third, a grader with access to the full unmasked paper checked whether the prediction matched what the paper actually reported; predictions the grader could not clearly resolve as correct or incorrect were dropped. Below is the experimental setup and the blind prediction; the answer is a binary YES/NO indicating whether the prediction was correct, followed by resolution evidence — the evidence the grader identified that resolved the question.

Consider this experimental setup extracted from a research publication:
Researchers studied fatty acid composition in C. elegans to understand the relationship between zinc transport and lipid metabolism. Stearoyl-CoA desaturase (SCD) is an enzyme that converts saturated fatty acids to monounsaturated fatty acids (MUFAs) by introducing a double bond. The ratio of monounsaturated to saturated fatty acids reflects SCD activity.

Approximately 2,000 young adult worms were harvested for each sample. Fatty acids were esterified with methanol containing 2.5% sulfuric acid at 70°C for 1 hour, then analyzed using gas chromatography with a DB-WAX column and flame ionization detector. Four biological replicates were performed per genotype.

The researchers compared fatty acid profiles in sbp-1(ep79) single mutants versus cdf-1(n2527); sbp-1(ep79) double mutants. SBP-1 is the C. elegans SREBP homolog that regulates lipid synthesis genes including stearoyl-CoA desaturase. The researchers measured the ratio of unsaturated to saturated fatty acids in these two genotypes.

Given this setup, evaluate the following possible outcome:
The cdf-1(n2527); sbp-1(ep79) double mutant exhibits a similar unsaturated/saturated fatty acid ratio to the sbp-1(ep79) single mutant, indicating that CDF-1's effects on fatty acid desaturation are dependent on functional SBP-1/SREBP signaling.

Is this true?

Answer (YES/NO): NO